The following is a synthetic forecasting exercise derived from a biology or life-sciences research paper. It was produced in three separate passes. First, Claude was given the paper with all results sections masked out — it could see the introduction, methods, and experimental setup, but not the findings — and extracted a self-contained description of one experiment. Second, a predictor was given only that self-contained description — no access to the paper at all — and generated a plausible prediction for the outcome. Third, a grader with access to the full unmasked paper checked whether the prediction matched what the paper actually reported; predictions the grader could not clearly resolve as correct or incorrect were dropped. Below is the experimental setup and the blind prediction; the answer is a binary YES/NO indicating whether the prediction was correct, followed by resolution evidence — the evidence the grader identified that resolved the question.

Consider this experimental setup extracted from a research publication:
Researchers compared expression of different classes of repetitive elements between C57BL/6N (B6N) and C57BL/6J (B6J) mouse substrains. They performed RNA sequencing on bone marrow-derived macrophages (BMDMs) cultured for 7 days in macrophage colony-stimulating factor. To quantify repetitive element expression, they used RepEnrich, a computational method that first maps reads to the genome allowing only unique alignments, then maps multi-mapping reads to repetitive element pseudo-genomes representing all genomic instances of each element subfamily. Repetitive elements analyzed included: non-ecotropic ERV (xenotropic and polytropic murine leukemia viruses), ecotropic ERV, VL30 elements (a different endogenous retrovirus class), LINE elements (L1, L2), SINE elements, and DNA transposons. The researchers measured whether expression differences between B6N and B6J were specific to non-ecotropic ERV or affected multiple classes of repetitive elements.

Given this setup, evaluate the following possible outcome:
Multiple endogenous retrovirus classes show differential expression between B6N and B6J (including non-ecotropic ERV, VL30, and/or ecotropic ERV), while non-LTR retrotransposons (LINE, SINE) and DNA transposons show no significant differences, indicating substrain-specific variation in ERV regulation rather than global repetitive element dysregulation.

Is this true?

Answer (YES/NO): NO